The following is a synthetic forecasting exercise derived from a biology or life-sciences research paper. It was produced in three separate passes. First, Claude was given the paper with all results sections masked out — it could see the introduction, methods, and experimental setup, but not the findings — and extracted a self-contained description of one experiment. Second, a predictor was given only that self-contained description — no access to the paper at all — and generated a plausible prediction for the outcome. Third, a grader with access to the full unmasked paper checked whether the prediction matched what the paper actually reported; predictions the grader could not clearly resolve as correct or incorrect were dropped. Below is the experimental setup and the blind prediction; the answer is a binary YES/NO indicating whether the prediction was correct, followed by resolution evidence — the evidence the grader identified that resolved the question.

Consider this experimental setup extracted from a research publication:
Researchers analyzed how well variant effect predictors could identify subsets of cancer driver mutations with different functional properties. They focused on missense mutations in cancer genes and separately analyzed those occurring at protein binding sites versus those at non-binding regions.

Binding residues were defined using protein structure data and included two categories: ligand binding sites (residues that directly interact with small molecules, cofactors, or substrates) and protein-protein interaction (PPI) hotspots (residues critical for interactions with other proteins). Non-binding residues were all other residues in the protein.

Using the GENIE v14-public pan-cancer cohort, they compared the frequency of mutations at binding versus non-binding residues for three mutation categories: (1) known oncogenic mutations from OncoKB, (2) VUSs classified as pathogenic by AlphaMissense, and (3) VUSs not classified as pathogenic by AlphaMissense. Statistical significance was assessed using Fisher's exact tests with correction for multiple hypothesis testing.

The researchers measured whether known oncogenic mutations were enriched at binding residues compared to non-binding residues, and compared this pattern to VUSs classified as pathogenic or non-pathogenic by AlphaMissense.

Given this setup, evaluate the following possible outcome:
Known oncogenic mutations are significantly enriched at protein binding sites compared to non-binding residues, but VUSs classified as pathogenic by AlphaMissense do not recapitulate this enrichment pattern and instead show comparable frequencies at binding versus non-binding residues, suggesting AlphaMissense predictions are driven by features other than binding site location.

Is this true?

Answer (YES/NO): NO